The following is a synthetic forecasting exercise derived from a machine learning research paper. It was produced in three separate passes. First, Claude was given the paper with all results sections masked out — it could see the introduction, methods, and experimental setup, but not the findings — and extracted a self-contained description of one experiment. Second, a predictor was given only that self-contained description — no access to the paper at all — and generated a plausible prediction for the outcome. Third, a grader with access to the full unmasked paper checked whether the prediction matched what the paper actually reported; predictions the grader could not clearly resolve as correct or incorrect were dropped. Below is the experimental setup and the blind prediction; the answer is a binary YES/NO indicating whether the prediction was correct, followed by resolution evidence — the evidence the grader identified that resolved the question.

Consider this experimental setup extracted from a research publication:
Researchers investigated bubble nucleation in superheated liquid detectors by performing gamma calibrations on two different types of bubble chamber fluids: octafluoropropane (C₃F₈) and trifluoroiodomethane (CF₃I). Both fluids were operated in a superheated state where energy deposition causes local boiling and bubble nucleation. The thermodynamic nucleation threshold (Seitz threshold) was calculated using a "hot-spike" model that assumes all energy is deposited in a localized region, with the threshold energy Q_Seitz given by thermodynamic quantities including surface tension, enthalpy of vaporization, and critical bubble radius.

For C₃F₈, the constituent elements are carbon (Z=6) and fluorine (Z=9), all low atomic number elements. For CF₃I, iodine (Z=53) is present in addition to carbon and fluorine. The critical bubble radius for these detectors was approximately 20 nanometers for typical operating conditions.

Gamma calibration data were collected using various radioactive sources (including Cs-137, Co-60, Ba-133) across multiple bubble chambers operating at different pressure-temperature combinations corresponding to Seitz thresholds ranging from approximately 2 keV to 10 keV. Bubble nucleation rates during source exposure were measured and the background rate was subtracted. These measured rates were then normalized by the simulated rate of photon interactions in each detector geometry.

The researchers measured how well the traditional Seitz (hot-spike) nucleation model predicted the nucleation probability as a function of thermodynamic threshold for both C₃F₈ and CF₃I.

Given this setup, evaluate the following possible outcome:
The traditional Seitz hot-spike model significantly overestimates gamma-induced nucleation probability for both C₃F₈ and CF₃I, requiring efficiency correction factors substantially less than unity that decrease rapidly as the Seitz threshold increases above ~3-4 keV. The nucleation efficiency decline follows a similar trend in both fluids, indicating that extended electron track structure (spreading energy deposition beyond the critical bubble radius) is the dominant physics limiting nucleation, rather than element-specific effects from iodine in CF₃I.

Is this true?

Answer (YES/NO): NO